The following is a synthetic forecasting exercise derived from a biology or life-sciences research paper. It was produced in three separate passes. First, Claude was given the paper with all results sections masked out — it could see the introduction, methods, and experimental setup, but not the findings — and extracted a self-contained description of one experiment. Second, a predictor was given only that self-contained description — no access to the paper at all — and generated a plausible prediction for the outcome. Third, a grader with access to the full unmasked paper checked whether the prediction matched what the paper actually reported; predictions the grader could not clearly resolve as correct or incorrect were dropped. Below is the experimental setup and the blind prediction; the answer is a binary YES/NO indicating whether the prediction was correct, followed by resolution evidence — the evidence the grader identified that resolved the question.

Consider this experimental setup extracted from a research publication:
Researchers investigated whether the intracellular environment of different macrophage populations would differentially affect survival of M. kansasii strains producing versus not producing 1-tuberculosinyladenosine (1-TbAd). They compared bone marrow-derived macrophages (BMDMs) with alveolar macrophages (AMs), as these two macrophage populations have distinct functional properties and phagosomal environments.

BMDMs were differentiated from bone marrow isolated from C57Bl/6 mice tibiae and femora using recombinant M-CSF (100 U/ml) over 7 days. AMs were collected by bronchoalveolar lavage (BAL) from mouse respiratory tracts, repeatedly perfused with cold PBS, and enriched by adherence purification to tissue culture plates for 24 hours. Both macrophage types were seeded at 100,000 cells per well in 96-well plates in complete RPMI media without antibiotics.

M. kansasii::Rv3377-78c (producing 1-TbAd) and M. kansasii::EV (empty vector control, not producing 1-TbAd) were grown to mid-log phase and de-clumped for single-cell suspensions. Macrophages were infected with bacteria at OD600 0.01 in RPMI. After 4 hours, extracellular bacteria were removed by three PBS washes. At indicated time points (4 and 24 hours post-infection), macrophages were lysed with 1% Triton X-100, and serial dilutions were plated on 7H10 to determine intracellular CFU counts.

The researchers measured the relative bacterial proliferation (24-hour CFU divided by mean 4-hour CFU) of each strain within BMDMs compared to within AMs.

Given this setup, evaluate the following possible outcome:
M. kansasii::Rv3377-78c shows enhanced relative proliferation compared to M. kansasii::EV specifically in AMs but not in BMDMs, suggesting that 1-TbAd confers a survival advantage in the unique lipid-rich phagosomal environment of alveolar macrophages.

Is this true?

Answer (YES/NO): YES